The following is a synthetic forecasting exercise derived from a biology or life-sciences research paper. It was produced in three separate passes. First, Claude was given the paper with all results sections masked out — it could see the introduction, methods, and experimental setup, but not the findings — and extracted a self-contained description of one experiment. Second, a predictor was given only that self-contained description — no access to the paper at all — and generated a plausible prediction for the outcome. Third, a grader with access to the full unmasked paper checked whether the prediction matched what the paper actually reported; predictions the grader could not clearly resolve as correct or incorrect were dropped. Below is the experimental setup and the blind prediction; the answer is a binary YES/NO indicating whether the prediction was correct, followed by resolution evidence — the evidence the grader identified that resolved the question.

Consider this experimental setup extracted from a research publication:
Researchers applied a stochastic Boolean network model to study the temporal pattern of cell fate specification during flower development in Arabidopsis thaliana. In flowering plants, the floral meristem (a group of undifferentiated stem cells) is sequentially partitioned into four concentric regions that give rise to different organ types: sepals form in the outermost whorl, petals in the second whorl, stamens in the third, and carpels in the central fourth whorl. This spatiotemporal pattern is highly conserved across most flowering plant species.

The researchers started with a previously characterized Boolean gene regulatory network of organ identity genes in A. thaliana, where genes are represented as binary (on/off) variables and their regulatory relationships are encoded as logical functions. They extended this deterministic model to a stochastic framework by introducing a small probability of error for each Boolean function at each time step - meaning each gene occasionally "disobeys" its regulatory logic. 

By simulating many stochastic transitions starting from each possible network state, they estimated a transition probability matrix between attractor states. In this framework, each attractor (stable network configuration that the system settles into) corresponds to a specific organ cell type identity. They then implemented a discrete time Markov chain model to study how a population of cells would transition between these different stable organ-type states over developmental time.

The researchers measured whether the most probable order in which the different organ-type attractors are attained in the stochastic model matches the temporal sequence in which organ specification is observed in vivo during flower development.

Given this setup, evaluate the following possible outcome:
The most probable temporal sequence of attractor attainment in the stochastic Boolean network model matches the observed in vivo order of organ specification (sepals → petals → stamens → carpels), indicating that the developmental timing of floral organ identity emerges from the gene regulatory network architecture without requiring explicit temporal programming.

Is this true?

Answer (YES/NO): YES